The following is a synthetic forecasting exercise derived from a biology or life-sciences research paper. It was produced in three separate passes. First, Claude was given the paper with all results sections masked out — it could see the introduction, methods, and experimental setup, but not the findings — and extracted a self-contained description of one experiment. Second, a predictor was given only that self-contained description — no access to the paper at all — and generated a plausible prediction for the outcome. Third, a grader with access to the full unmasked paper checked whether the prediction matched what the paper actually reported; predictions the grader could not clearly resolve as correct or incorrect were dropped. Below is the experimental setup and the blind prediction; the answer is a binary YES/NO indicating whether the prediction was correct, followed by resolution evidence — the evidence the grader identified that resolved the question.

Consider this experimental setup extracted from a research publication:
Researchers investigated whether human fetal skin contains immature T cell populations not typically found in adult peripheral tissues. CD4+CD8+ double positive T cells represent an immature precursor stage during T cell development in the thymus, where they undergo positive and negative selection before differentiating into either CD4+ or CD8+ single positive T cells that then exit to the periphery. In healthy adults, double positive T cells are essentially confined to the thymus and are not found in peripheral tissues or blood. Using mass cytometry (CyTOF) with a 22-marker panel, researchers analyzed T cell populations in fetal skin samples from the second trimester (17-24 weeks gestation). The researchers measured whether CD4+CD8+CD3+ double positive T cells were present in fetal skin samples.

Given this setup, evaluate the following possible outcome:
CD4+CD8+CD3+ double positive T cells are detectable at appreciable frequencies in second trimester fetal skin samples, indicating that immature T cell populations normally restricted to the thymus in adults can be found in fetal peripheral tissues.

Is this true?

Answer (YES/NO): NO